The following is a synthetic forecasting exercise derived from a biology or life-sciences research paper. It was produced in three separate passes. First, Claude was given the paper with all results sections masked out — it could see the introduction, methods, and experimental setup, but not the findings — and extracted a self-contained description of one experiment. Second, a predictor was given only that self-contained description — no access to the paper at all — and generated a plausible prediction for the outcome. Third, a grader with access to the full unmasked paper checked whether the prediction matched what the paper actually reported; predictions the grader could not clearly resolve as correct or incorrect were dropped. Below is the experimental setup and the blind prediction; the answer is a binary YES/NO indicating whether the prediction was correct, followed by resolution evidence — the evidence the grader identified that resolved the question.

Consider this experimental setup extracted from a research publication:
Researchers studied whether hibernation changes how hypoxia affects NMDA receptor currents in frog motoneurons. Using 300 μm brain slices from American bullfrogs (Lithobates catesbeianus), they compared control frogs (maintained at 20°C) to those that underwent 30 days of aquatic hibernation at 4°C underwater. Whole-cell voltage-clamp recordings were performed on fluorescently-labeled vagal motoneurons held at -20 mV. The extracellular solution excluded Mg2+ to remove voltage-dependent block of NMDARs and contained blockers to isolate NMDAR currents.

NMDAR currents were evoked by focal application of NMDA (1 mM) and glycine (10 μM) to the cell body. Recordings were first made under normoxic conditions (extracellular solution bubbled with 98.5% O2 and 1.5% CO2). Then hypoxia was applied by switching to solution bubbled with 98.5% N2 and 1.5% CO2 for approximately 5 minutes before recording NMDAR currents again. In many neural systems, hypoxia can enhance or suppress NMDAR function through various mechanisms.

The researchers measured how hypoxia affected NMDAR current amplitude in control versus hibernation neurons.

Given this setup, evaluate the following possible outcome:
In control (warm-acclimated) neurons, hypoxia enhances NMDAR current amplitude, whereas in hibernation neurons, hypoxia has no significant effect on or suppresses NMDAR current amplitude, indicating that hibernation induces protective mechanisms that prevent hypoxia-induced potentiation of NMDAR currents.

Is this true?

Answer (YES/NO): NO